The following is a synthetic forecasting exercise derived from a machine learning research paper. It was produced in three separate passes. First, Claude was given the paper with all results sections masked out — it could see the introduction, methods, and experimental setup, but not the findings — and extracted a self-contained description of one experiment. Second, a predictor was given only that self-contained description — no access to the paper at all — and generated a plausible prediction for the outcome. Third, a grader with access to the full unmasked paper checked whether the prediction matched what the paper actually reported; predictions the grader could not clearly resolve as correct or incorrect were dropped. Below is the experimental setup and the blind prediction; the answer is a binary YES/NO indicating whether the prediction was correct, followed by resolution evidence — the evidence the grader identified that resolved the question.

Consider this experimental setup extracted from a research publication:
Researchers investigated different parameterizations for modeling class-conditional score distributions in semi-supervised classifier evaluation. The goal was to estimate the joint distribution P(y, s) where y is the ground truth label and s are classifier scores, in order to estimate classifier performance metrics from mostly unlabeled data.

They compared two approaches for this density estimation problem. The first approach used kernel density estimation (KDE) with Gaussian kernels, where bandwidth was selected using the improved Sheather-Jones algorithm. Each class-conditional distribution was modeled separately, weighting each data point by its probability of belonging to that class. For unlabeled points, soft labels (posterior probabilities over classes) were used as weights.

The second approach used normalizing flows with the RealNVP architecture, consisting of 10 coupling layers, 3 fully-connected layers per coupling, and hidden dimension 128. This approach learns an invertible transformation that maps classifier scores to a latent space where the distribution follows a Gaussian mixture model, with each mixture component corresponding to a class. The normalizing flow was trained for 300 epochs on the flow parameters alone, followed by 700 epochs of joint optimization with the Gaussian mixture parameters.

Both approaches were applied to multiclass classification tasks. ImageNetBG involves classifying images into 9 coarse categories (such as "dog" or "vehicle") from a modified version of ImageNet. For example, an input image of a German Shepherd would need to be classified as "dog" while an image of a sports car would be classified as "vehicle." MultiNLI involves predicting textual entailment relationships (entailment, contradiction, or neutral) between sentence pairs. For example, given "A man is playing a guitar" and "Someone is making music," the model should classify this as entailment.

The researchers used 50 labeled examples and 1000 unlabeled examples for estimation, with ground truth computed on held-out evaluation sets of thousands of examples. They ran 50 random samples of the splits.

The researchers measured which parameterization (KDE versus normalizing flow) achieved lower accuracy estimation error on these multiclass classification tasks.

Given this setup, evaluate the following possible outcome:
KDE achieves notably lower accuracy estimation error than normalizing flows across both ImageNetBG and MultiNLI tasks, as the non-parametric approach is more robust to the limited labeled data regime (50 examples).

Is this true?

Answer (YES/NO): NO